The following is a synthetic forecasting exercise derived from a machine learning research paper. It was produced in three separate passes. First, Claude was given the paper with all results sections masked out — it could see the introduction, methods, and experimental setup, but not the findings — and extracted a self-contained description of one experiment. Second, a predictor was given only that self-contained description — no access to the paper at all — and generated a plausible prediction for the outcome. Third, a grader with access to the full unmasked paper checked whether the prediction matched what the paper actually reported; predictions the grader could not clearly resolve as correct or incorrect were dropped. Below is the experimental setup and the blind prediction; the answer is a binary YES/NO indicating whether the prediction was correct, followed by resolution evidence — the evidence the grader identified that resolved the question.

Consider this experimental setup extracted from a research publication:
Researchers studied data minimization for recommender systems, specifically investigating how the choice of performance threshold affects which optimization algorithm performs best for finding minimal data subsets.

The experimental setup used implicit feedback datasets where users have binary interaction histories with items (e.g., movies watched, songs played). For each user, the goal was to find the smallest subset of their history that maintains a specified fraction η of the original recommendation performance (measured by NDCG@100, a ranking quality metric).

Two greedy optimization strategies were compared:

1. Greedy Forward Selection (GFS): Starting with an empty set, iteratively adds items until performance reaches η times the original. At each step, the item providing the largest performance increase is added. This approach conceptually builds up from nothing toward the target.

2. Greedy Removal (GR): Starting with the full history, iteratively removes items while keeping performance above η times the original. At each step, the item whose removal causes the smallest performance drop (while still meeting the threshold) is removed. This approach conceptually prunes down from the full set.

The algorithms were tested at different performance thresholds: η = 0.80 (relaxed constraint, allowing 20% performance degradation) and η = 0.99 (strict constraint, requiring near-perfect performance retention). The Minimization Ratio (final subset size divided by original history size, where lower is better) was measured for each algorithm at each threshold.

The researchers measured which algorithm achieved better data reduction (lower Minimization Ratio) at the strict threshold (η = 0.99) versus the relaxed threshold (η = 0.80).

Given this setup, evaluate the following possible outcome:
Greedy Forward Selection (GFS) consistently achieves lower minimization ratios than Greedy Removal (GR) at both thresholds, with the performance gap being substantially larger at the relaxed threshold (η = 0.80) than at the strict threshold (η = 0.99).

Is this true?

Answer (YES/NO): NO